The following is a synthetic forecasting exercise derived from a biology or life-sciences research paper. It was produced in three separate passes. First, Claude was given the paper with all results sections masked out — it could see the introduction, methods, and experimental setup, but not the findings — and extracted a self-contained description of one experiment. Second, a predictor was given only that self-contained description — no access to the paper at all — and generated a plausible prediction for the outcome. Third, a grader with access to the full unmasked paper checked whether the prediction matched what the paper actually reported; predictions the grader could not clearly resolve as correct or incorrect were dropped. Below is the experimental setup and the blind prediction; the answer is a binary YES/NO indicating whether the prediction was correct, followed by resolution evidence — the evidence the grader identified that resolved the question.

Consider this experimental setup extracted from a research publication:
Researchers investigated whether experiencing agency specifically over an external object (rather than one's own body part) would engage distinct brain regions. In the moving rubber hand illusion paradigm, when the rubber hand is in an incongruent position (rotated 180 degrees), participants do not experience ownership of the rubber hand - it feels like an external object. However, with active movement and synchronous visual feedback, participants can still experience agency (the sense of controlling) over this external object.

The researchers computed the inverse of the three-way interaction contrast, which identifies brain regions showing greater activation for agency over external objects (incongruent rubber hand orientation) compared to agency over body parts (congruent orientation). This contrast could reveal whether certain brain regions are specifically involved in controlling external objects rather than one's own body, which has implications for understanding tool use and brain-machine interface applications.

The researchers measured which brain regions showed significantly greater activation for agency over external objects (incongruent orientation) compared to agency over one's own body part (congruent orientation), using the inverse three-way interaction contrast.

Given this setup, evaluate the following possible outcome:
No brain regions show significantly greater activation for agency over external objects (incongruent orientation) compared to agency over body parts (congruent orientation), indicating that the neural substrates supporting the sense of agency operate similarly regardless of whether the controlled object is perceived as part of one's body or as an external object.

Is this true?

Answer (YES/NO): YES